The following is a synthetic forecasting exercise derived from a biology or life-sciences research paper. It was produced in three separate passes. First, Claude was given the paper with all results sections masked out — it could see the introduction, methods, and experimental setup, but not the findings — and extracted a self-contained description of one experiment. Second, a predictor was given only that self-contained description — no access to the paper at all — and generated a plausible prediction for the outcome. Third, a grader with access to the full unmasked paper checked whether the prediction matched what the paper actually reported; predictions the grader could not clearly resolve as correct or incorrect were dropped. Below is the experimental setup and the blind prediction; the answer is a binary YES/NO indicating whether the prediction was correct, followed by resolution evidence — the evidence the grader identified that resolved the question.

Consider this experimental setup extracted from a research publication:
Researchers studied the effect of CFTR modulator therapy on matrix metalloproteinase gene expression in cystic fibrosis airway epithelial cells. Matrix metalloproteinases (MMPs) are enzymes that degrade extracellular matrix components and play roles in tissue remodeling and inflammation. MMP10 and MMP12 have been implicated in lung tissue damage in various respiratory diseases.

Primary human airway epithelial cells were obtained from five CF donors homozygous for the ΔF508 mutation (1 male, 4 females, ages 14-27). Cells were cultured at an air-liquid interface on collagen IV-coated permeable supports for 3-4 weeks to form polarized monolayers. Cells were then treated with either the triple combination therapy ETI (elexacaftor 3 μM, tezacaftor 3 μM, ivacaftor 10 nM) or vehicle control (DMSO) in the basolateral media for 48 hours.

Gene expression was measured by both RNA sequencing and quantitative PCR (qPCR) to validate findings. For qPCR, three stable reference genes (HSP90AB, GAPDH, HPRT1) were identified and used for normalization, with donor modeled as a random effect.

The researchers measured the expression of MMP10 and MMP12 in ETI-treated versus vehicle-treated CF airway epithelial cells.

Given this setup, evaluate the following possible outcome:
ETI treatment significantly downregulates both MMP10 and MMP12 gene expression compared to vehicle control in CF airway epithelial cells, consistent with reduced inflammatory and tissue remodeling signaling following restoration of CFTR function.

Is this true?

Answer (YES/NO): YES